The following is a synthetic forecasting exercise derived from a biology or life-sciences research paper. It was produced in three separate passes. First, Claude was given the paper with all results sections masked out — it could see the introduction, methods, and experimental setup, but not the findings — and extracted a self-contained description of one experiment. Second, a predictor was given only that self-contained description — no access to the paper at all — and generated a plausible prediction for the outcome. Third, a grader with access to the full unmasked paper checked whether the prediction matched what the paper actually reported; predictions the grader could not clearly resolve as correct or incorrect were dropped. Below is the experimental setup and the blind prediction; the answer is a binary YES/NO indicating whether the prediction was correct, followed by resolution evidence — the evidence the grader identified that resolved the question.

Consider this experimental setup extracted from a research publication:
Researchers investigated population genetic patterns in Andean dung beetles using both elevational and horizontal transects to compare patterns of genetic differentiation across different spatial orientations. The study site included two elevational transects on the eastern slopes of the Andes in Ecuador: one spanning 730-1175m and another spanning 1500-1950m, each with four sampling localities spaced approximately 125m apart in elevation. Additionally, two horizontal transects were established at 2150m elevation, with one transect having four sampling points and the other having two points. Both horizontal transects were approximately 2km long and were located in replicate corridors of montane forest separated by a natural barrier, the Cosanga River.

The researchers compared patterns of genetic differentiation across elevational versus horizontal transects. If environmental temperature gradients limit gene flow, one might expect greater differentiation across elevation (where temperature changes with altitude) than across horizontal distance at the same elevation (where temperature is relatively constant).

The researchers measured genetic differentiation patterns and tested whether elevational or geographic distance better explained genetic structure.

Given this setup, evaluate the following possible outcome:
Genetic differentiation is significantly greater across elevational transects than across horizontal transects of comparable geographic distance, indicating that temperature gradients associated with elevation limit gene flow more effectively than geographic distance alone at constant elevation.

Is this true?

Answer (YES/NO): NO